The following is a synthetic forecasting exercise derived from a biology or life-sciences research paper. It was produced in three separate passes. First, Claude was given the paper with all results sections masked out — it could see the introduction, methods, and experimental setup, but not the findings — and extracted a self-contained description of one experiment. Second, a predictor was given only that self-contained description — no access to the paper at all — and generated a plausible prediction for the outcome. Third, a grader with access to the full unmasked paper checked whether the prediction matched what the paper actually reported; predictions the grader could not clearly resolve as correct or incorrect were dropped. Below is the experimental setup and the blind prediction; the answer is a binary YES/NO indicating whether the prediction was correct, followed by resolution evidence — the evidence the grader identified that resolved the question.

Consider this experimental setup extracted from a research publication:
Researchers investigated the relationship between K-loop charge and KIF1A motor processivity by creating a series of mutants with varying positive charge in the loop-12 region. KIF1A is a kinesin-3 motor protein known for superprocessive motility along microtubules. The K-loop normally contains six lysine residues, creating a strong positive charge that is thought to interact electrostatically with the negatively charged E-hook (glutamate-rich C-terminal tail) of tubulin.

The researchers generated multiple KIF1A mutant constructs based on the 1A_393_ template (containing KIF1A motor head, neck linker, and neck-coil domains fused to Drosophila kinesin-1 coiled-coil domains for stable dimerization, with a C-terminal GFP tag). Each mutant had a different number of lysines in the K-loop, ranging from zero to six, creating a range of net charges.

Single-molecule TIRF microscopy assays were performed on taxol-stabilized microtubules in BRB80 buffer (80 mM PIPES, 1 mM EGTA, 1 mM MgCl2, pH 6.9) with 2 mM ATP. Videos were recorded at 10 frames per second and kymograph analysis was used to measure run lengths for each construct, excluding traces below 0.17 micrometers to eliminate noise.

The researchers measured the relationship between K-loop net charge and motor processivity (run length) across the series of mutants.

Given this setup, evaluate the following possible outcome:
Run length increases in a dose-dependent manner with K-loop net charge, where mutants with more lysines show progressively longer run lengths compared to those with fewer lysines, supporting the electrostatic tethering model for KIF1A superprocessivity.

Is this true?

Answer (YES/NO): YES